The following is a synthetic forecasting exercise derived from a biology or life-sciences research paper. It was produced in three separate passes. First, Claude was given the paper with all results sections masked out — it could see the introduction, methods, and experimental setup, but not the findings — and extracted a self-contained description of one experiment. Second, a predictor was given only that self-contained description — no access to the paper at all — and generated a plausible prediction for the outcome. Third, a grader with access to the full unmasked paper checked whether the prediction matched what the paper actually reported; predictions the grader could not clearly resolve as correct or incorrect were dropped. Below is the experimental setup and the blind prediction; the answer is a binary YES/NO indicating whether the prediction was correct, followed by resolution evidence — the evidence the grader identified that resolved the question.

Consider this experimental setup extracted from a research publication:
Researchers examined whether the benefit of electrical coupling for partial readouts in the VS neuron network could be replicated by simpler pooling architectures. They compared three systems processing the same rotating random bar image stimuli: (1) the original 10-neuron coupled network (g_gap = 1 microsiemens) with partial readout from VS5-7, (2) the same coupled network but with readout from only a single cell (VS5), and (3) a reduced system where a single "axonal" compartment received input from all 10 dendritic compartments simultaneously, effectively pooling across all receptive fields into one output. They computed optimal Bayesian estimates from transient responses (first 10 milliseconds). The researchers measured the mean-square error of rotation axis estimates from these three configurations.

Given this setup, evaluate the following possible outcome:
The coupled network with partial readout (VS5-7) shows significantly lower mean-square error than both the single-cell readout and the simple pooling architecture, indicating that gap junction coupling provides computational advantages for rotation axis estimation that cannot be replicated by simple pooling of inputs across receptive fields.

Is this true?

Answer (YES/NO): YES